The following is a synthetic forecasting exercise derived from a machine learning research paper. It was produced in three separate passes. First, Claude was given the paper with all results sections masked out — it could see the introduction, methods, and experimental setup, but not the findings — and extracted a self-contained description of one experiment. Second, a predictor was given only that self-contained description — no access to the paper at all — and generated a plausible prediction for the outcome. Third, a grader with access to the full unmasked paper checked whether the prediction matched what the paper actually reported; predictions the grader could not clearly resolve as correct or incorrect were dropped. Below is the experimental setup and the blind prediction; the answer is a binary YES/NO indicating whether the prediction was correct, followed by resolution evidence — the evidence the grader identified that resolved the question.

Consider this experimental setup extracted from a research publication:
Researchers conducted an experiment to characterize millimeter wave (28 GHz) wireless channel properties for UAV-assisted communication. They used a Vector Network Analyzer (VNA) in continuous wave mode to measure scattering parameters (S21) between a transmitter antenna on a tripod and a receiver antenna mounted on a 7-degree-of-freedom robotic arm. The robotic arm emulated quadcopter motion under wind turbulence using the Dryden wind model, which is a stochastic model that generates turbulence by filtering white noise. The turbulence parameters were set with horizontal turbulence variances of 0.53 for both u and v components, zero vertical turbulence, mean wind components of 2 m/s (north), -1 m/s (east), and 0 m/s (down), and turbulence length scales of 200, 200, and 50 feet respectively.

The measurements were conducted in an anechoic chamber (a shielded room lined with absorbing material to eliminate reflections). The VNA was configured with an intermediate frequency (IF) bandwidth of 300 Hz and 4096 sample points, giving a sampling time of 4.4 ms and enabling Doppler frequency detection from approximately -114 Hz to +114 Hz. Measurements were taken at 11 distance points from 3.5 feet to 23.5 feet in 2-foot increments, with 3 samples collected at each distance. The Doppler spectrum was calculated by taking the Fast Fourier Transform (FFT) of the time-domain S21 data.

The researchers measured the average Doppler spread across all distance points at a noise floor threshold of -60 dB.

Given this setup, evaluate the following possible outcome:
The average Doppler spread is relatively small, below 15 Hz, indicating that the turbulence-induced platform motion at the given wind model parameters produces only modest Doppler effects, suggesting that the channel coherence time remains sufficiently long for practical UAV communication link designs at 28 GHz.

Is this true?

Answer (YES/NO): NO